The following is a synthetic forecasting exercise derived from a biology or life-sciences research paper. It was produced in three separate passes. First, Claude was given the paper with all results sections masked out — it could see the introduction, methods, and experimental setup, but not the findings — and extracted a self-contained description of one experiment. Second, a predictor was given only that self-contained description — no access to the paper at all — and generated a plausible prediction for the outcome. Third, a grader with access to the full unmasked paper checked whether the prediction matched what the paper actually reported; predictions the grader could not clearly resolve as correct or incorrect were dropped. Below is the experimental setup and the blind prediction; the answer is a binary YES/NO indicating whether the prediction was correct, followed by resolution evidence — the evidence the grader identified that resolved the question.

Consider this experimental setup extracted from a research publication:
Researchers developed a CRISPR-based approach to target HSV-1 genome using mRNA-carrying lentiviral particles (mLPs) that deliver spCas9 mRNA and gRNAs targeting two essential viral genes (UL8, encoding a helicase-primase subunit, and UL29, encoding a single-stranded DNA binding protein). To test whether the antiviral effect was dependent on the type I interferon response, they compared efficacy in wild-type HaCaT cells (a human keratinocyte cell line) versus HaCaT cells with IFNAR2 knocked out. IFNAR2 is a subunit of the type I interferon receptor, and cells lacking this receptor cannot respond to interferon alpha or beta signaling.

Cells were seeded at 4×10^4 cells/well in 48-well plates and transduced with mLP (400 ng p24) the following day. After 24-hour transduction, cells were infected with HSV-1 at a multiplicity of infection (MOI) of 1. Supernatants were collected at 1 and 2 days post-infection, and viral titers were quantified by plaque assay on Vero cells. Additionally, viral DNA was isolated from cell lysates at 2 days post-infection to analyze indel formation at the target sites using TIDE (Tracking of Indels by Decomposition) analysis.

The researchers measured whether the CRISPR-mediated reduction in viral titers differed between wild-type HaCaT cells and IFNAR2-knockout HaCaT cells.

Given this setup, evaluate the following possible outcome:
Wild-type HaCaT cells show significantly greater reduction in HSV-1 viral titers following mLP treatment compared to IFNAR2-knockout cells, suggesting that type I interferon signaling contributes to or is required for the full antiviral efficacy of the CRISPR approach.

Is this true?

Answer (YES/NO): NO